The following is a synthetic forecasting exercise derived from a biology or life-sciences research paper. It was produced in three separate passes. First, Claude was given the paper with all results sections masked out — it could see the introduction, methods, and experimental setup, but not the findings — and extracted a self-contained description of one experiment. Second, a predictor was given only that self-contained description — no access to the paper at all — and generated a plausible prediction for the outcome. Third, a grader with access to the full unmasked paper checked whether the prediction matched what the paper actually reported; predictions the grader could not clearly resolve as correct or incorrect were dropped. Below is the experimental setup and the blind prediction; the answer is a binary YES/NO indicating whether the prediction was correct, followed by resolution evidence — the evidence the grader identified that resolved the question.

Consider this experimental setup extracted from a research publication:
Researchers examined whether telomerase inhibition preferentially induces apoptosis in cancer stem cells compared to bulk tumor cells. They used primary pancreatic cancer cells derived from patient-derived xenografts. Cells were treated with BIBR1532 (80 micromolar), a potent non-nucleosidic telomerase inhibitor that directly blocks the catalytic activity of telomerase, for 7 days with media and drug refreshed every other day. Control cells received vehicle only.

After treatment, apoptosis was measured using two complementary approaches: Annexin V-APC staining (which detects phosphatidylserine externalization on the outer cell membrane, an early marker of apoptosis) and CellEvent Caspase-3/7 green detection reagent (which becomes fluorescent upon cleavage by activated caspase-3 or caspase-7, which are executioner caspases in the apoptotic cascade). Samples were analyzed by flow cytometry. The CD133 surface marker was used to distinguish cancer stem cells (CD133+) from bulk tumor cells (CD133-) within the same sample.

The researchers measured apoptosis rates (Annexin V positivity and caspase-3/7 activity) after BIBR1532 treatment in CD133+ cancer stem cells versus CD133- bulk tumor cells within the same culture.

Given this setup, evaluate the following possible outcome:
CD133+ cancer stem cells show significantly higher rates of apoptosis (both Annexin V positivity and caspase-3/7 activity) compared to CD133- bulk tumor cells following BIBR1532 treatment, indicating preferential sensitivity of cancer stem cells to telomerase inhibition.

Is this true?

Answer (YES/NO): YES